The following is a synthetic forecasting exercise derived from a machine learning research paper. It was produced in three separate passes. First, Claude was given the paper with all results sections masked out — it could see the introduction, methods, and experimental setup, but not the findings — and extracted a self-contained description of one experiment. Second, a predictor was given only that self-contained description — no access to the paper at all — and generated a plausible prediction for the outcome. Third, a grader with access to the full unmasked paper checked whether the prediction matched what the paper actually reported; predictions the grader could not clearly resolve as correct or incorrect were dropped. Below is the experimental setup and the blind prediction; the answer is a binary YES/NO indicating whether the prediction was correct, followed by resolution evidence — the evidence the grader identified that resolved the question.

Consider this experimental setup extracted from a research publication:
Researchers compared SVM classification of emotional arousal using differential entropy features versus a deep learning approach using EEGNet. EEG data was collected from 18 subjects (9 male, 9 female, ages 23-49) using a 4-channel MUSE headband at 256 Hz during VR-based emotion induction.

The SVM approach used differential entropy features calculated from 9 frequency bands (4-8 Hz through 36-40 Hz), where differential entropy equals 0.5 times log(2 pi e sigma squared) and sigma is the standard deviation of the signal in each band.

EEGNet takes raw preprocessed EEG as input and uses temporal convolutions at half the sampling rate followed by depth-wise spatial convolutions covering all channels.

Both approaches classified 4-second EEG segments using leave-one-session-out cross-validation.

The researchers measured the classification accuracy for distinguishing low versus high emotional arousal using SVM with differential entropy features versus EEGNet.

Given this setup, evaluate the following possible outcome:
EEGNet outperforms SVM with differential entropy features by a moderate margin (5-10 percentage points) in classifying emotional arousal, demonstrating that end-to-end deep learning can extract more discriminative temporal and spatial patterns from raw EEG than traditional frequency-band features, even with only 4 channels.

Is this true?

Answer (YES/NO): NO